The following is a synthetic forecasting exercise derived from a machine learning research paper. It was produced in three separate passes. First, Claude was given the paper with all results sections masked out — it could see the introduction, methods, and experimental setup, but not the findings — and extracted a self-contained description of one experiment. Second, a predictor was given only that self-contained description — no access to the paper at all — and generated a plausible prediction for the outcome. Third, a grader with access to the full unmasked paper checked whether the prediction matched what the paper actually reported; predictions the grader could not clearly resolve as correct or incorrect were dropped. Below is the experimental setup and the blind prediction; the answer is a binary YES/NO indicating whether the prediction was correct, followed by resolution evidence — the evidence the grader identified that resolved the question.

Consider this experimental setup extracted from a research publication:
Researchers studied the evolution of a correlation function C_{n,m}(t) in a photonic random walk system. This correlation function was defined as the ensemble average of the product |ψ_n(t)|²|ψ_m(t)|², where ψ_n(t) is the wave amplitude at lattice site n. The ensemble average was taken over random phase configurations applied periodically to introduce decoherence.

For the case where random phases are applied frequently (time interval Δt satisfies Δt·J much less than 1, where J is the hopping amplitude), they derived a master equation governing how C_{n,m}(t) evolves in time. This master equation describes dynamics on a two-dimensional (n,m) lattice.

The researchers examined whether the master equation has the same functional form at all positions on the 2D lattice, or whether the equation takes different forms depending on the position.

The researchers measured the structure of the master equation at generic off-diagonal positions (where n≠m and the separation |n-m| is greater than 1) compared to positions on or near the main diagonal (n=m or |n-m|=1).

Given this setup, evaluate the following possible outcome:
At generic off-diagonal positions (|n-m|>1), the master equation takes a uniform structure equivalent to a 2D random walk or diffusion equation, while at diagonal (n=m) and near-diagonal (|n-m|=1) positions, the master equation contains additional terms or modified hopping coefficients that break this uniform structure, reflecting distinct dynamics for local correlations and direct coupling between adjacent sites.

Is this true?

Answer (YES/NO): YES